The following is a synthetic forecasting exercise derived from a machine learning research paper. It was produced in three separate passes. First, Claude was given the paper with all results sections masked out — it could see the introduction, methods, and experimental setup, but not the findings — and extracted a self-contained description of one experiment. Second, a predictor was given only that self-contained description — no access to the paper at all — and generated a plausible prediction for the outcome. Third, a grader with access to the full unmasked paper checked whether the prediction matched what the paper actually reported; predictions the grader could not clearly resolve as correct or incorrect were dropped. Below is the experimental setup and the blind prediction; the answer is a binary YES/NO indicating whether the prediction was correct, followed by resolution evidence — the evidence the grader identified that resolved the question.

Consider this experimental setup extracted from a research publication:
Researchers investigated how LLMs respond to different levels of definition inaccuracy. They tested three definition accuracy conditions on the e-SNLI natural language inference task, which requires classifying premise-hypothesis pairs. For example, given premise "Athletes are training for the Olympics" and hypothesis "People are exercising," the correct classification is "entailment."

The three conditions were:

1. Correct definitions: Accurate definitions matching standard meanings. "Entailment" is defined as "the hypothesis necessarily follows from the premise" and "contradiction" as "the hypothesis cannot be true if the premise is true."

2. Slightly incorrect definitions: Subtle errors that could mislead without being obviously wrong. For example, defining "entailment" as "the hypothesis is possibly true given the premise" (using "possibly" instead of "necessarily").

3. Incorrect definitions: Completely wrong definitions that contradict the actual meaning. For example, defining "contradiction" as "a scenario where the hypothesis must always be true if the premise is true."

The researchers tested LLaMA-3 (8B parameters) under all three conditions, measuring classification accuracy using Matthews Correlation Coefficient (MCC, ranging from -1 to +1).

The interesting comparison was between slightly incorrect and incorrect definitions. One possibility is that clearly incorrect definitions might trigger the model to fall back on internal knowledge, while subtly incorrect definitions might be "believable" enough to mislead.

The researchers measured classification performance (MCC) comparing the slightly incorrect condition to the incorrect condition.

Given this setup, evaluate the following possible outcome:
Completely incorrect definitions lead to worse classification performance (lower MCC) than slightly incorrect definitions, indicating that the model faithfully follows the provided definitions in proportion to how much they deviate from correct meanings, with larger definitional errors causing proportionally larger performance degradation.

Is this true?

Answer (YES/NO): YES